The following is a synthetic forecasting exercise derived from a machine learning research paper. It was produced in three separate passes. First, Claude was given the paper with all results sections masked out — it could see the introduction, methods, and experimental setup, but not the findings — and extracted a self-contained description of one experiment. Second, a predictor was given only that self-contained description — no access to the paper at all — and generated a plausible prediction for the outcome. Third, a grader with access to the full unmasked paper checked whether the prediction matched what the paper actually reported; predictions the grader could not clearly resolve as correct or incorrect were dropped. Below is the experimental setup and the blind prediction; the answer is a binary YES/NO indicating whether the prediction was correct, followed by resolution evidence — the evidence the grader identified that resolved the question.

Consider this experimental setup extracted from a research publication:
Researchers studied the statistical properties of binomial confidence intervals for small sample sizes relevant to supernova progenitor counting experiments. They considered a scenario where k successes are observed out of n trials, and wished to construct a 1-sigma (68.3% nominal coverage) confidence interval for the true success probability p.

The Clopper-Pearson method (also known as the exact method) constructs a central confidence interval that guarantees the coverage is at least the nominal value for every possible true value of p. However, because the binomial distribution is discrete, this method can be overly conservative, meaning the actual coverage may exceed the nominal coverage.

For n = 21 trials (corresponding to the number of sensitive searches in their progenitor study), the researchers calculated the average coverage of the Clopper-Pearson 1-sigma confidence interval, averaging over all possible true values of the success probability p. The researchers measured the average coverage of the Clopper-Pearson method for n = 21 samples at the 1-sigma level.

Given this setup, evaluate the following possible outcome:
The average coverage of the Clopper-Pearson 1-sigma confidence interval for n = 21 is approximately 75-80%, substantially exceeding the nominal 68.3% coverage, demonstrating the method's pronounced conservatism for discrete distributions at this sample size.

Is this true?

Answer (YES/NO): YES